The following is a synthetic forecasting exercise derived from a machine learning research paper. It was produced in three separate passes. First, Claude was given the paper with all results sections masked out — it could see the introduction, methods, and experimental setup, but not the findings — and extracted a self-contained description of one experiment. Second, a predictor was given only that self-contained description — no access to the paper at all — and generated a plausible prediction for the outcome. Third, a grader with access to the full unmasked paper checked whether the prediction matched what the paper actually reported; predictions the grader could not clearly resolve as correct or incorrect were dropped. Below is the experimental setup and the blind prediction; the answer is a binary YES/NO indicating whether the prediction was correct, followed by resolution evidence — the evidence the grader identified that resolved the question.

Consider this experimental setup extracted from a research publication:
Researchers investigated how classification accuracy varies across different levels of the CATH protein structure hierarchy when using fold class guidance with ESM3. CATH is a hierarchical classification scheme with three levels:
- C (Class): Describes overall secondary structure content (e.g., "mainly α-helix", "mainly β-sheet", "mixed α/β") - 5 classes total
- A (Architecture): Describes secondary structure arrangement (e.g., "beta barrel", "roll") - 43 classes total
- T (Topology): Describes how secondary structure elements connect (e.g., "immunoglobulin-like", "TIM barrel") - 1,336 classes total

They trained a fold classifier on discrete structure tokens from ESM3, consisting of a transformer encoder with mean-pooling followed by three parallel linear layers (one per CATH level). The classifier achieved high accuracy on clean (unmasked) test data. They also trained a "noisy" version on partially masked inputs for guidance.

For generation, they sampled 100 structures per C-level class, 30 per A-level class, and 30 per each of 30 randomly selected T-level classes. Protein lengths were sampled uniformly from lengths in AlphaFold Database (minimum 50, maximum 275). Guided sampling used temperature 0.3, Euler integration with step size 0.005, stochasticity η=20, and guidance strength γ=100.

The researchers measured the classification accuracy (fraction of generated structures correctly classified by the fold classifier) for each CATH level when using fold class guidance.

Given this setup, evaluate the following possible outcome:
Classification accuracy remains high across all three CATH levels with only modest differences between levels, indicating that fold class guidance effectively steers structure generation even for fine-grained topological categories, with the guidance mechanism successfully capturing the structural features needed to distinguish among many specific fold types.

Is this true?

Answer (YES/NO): NO